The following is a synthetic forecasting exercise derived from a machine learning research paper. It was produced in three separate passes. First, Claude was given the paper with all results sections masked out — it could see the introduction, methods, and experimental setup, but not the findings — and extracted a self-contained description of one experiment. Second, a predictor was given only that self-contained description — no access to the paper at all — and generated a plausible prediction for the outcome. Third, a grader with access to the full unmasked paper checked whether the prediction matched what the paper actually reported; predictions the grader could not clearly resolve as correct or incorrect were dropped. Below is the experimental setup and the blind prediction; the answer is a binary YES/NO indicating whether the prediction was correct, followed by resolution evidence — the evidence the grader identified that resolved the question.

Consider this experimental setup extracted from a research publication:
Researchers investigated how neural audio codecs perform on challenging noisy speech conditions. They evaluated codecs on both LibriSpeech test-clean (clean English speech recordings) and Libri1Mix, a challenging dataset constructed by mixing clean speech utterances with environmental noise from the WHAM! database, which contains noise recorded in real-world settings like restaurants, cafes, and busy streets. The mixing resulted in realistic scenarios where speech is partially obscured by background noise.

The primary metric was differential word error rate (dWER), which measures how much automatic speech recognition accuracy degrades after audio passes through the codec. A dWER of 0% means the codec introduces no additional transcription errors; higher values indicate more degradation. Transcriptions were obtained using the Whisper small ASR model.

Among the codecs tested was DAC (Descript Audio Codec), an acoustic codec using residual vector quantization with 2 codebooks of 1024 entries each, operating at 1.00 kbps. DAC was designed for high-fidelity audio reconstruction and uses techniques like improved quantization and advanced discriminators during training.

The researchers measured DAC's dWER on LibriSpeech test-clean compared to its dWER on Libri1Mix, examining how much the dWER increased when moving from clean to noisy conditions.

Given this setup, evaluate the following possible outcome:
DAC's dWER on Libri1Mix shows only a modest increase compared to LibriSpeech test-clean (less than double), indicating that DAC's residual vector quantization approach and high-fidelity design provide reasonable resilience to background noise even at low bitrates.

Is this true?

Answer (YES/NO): NO